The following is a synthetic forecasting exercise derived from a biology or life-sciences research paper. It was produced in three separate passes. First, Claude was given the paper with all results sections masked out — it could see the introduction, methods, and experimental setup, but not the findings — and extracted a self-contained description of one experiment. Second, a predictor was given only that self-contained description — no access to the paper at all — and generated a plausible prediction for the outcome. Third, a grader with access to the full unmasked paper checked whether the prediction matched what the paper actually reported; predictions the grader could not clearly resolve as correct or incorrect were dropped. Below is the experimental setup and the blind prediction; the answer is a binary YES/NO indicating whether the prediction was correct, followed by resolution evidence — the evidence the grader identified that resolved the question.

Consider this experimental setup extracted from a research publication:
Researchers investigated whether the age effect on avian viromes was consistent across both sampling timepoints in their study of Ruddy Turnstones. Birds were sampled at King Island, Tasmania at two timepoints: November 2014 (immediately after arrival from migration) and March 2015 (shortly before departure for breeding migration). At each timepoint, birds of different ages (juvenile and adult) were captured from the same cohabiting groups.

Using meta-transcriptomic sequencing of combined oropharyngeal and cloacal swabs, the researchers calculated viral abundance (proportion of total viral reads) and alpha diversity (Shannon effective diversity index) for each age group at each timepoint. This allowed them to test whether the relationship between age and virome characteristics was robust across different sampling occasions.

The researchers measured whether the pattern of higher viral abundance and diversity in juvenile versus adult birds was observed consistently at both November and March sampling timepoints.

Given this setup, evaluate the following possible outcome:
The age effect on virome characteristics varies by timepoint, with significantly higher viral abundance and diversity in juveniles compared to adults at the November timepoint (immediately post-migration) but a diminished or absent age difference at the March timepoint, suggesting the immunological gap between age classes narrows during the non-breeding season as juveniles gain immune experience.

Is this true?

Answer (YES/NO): NO